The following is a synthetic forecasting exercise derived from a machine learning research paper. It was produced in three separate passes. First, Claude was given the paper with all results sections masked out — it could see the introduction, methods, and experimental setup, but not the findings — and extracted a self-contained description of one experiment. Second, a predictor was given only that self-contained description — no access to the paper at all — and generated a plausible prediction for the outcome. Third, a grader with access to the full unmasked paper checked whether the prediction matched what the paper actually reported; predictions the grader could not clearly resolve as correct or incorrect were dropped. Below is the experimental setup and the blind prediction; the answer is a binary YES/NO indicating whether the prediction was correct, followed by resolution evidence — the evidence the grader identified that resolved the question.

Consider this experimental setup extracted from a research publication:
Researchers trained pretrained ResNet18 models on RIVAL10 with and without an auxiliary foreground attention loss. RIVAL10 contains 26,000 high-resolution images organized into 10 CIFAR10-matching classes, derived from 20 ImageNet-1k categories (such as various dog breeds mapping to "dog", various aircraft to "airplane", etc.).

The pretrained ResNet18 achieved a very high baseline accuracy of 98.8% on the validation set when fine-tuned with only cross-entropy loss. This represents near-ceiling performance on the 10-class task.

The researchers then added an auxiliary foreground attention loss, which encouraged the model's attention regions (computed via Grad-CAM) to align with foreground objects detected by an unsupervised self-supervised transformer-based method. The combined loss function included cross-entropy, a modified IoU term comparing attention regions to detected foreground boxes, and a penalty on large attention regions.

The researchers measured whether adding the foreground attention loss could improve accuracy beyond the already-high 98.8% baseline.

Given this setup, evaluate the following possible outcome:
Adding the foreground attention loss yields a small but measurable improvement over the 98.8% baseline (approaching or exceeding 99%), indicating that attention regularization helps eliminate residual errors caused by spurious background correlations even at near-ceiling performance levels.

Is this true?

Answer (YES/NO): YES